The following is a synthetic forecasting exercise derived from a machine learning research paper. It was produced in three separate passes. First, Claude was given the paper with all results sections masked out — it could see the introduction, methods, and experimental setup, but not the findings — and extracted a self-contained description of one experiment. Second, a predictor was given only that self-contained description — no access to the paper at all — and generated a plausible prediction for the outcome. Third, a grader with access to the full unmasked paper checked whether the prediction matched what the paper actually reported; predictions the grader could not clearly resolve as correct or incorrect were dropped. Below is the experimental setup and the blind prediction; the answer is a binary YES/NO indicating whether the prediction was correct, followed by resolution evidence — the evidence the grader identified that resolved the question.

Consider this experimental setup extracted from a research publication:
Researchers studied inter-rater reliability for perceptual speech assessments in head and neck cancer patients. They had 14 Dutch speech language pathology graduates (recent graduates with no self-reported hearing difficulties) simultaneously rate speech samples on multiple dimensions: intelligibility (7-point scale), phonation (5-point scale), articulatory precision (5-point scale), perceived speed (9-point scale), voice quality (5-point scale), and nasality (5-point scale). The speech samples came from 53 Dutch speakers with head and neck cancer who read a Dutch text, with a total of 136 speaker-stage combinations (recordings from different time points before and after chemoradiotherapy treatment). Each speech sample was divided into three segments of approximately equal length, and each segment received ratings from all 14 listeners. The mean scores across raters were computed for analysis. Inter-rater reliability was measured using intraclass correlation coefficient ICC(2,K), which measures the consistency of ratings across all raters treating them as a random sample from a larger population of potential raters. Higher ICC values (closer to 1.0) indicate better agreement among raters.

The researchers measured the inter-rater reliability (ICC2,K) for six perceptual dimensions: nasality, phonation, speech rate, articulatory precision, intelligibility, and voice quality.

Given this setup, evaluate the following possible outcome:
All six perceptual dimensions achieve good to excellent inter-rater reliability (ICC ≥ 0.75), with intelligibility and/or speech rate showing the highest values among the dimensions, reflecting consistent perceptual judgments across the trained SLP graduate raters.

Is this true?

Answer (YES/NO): NO